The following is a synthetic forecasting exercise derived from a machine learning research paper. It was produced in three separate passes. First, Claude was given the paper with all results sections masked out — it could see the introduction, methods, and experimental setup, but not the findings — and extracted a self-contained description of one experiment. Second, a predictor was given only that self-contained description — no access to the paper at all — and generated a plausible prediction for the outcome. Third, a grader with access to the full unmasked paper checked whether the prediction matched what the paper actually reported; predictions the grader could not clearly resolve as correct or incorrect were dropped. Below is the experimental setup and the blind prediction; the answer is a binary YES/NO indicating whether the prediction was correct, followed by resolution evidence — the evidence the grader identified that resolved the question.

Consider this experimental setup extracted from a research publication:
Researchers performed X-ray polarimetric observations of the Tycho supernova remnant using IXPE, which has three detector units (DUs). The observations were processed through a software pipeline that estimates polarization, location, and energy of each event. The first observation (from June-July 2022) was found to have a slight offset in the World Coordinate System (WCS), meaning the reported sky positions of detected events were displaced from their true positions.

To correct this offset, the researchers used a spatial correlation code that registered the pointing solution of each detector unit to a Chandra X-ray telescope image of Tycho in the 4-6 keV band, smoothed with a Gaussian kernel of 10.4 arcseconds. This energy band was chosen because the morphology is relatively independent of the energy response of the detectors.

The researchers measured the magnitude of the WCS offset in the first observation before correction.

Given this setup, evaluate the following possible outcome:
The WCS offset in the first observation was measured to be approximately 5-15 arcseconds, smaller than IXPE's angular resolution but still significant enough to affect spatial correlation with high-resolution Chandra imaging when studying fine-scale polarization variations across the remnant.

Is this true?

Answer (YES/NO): NO